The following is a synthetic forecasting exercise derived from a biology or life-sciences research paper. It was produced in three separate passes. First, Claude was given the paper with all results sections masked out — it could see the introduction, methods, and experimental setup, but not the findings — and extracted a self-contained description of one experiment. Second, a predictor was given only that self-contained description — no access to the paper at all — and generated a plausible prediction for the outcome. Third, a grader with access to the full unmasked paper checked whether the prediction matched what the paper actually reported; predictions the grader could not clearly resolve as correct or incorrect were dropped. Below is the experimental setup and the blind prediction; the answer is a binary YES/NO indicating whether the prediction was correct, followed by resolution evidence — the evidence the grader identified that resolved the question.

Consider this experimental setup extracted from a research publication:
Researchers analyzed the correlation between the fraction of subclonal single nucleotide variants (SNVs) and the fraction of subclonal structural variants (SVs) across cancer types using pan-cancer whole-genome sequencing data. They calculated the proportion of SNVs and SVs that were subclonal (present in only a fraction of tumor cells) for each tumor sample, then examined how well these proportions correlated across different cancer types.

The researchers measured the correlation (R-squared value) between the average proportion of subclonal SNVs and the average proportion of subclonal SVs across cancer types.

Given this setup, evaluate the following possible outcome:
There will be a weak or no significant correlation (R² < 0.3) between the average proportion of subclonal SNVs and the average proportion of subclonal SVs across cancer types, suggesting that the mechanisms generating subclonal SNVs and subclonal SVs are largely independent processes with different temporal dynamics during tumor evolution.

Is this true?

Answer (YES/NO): NO